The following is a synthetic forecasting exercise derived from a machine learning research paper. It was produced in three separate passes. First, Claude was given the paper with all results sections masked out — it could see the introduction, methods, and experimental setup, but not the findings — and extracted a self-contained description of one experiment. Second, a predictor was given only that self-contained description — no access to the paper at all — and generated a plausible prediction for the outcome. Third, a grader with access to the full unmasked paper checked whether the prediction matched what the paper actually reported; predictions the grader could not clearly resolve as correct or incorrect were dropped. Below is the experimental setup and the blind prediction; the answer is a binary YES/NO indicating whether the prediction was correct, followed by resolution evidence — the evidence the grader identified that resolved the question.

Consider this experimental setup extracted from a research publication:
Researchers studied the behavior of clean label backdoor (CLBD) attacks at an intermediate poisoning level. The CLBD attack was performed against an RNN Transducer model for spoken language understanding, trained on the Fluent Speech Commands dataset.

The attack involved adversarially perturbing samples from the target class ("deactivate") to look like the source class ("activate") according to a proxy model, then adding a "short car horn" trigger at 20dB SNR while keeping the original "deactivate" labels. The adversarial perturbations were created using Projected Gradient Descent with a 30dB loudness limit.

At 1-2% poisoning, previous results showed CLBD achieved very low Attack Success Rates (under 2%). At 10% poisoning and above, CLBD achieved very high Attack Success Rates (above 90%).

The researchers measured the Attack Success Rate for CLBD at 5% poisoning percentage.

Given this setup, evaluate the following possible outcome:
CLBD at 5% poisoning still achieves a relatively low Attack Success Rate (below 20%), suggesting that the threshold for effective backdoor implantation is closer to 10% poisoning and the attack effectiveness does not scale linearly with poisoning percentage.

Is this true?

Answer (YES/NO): NO